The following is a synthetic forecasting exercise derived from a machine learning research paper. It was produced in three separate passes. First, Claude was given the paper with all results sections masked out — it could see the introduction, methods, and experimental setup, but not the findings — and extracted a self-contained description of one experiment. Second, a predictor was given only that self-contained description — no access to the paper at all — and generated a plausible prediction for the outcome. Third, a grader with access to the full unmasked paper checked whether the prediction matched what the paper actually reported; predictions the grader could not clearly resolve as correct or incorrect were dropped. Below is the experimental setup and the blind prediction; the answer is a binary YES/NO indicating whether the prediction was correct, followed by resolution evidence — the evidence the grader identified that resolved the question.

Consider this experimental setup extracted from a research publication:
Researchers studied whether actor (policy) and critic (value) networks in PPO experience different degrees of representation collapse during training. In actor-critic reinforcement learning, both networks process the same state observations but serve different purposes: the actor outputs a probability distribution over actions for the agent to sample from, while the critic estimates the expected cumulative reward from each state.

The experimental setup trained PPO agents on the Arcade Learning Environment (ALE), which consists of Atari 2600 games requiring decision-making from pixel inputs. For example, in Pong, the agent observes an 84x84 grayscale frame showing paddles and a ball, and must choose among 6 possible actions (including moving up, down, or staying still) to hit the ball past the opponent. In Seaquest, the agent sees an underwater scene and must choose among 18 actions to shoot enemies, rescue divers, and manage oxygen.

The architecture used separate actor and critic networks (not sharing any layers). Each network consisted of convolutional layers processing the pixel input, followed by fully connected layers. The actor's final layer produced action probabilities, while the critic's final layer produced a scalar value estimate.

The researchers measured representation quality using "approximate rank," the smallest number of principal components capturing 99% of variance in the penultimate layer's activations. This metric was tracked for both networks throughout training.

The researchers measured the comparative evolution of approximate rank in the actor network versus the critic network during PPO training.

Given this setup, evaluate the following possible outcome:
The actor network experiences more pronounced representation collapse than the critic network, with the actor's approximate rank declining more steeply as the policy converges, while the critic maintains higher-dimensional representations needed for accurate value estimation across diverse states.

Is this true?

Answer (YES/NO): NO